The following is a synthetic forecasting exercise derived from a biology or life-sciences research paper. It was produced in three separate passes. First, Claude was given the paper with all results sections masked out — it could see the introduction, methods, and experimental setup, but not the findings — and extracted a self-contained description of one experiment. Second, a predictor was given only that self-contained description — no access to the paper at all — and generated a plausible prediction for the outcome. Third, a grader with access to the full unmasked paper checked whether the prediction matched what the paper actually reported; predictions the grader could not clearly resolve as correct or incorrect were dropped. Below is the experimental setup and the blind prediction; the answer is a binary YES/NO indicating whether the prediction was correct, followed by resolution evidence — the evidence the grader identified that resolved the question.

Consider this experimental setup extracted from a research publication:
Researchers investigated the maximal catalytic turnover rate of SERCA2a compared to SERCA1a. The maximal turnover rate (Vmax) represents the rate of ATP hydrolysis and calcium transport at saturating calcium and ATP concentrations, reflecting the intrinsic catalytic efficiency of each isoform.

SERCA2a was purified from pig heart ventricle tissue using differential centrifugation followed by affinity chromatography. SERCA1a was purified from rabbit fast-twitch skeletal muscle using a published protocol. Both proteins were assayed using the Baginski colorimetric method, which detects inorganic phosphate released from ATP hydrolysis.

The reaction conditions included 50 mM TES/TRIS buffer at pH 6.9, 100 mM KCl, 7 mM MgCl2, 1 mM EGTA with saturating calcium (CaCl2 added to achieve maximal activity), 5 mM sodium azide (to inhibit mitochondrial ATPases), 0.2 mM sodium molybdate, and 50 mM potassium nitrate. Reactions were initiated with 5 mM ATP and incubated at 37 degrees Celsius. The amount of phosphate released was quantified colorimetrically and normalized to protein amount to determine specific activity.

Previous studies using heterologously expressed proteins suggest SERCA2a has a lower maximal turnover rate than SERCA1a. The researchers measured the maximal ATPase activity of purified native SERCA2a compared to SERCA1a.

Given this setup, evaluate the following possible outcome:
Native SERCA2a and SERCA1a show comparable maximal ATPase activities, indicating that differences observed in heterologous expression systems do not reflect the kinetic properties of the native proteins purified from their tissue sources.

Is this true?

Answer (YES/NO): NO